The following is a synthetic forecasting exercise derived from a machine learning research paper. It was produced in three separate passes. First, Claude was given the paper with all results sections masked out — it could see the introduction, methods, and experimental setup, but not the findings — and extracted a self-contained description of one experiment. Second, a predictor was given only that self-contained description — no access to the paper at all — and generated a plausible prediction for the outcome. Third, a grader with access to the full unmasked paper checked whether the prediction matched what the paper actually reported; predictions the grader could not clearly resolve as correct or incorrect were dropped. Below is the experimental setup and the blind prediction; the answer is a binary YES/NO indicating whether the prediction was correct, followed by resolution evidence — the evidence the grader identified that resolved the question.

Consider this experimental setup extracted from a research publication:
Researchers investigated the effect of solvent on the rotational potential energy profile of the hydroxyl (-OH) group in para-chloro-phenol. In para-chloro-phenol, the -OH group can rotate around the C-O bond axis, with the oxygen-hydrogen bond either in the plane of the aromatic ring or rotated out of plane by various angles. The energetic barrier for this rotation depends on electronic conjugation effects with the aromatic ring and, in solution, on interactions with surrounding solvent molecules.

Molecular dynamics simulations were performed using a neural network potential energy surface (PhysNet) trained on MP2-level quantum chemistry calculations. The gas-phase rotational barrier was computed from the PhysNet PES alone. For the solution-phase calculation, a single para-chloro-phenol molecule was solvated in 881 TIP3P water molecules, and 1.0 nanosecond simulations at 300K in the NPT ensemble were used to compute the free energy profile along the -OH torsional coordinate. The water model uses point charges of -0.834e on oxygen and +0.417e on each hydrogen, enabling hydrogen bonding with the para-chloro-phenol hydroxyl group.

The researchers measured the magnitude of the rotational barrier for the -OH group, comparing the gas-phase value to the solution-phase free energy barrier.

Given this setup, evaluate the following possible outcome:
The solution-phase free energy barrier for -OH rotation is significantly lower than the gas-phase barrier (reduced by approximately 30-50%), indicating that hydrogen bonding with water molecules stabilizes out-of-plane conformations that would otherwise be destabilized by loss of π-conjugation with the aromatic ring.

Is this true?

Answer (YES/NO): NO